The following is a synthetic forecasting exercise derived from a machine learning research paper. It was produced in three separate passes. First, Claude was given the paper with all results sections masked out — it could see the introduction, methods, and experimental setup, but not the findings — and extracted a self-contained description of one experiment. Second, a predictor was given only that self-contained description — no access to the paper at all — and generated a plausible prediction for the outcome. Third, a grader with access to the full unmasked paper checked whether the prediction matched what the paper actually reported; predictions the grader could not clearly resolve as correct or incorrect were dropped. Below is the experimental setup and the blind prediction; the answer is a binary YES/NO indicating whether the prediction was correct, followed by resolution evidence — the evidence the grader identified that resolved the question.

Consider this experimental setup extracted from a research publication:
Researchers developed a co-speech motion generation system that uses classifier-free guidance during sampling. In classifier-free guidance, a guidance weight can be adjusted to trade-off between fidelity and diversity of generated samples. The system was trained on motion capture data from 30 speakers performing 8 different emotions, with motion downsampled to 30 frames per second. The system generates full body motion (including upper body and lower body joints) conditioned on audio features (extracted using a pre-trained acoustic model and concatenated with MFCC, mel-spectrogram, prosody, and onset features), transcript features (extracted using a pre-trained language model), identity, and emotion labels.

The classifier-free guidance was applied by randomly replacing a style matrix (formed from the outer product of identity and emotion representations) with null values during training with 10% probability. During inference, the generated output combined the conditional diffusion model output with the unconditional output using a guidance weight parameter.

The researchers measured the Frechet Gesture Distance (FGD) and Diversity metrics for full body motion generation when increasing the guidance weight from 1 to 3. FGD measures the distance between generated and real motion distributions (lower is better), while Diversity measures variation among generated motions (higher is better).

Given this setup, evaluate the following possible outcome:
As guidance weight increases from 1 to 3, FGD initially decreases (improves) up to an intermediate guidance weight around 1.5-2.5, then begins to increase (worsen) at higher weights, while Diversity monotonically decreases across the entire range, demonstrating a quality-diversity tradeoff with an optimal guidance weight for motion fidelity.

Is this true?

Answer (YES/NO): NO